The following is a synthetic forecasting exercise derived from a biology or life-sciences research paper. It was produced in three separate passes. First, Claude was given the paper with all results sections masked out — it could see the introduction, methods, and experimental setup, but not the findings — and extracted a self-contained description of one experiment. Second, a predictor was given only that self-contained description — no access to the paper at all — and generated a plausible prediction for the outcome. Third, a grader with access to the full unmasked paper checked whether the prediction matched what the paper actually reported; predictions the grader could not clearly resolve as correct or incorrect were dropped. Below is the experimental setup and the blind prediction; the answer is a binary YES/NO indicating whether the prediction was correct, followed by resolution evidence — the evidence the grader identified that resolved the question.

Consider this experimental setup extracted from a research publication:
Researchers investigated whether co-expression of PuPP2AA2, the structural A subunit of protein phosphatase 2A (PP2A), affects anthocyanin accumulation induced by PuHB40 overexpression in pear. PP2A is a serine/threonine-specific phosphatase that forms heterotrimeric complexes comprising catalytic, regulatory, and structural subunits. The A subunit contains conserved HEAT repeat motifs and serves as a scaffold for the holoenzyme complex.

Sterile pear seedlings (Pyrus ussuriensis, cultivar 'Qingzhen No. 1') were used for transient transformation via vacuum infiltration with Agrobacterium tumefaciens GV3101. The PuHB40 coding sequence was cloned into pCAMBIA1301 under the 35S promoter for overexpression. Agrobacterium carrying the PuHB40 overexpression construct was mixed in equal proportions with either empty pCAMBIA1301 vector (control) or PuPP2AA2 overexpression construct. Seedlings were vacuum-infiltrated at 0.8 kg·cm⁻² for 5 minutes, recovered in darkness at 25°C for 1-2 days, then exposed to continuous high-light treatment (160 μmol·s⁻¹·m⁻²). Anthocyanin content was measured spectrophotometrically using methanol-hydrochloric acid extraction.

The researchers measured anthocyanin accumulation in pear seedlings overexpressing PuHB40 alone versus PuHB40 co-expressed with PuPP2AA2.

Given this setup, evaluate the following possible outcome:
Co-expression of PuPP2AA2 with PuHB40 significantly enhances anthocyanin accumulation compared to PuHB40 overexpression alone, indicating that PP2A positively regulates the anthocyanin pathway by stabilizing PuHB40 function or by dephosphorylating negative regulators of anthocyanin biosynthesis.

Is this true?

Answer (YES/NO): NO